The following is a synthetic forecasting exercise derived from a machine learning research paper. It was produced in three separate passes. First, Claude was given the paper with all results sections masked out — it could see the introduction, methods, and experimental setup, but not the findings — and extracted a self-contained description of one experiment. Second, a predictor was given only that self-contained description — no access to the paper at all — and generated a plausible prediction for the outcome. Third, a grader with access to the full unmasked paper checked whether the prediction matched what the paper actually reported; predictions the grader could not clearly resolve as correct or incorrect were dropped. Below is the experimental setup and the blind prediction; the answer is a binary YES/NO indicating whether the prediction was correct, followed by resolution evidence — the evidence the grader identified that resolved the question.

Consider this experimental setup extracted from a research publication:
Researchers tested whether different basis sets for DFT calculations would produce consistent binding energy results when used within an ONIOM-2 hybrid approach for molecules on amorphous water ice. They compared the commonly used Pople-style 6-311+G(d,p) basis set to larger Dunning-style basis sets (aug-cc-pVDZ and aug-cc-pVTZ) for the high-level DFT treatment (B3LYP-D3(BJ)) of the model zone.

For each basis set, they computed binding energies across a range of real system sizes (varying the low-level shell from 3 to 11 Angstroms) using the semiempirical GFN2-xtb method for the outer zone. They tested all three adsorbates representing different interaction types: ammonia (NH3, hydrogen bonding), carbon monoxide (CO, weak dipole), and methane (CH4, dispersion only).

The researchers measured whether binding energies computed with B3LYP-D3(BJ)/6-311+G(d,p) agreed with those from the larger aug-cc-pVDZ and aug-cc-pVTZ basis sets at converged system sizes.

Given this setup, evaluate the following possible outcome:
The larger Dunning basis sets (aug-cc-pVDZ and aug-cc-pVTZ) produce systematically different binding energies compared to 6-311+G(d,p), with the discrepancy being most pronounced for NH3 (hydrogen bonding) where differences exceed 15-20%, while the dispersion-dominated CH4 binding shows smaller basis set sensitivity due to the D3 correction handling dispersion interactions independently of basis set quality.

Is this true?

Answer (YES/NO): NO